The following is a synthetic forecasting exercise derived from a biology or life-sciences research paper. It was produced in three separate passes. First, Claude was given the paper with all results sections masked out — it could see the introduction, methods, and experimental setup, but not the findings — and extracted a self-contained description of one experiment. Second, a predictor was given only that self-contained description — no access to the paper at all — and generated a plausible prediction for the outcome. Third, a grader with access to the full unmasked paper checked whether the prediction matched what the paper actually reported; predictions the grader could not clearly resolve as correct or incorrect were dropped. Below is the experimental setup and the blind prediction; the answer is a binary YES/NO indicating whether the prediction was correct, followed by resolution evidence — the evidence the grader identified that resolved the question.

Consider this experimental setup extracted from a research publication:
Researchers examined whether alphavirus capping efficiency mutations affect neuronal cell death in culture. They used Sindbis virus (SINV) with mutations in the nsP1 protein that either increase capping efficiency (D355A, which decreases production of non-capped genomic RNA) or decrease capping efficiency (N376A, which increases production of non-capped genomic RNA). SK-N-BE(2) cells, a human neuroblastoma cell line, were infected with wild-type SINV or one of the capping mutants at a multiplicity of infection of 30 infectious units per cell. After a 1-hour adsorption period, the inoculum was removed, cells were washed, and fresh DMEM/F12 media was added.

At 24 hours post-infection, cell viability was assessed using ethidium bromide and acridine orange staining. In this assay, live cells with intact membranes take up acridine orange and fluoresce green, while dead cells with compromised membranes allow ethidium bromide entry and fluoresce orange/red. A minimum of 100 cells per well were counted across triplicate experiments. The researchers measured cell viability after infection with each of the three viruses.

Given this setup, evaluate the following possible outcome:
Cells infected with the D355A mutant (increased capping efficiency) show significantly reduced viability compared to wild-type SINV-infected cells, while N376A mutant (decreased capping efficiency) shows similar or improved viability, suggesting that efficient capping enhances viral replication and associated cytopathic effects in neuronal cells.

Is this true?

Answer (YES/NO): NO